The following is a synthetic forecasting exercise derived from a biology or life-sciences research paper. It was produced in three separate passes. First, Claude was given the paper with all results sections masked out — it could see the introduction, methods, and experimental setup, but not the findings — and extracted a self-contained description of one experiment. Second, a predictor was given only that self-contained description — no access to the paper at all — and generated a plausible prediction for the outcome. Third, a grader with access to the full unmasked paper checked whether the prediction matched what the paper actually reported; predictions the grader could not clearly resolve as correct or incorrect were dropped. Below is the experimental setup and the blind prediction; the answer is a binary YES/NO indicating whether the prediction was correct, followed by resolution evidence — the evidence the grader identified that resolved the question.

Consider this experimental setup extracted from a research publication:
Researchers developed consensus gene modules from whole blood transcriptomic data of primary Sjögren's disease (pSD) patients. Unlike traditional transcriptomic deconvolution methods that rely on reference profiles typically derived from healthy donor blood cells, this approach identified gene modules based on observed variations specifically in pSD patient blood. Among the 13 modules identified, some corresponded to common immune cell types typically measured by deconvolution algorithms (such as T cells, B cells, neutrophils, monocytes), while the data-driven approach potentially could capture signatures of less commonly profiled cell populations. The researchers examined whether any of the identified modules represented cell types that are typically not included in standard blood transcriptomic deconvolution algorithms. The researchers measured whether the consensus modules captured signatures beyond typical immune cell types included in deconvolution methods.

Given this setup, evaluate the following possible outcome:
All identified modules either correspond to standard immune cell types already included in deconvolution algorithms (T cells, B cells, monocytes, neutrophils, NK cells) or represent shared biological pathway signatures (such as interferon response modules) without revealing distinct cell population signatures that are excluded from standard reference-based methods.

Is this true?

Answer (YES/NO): NO